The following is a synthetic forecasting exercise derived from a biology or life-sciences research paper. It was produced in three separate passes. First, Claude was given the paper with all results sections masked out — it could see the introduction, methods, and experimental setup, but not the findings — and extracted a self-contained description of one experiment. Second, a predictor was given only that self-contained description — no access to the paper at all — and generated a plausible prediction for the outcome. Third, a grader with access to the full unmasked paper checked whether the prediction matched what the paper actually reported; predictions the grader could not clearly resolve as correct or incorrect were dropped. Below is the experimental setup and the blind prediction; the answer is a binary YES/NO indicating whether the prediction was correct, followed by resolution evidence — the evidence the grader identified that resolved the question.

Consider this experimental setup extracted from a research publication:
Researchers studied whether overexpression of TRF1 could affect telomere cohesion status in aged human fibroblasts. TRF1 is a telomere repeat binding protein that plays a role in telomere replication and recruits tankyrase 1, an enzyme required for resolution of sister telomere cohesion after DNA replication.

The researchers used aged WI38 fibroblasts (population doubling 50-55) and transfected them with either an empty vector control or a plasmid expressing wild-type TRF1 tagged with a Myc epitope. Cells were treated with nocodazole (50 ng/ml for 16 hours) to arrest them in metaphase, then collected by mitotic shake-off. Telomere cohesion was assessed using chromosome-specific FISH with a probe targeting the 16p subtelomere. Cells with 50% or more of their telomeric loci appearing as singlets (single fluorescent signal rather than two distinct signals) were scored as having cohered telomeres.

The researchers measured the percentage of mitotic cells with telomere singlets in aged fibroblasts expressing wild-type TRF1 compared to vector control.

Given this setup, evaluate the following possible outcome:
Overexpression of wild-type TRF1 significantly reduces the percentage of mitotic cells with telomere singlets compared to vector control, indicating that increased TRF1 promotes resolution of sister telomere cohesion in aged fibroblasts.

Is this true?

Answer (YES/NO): YES